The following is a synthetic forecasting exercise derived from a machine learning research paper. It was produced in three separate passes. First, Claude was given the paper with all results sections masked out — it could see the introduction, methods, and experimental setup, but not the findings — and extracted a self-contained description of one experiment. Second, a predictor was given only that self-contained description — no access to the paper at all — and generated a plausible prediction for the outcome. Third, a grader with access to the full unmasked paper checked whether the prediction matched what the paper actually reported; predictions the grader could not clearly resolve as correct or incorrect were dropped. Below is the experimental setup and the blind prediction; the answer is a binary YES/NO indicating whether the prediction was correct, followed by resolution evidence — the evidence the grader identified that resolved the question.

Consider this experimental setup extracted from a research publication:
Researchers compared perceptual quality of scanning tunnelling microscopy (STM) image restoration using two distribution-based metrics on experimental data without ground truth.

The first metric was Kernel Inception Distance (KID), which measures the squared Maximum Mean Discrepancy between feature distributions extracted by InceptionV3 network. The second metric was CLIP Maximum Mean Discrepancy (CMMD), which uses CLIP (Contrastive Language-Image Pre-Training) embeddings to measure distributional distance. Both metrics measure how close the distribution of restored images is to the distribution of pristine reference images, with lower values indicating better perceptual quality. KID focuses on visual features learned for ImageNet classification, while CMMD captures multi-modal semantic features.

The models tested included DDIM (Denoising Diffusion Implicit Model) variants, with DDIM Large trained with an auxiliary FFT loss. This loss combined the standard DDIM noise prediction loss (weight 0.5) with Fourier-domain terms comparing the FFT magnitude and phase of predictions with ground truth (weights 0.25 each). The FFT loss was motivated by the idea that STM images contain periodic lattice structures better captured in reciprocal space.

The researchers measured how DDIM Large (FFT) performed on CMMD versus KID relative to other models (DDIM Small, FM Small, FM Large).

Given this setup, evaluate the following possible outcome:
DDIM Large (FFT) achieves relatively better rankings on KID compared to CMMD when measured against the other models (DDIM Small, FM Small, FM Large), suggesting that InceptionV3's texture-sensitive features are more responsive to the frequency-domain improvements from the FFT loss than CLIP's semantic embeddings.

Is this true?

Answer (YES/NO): NO